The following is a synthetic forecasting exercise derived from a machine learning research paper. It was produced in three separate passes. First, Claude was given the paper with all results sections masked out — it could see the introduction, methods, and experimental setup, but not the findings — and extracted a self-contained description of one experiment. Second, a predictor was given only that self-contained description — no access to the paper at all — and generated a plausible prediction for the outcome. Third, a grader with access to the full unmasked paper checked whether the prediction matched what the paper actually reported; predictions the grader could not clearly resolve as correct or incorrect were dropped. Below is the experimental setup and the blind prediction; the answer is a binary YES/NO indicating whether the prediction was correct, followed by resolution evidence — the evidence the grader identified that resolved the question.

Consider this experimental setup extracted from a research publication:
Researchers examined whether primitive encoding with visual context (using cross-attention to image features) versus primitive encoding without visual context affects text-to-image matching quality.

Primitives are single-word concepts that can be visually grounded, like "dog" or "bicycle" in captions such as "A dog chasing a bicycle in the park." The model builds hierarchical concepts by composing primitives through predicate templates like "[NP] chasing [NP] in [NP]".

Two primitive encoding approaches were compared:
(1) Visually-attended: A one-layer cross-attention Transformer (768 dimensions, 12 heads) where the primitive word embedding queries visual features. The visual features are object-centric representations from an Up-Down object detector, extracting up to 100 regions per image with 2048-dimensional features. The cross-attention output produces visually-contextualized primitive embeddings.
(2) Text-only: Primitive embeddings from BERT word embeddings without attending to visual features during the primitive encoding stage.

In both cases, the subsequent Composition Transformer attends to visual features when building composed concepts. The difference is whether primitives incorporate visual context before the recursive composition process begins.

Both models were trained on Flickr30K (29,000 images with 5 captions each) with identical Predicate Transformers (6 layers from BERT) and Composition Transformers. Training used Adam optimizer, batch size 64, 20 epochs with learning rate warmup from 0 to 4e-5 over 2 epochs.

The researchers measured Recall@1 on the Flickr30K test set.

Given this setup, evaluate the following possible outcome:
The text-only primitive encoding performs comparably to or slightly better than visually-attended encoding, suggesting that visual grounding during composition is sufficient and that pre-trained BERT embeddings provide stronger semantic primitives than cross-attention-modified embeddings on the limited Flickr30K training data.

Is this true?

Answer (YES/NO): NO